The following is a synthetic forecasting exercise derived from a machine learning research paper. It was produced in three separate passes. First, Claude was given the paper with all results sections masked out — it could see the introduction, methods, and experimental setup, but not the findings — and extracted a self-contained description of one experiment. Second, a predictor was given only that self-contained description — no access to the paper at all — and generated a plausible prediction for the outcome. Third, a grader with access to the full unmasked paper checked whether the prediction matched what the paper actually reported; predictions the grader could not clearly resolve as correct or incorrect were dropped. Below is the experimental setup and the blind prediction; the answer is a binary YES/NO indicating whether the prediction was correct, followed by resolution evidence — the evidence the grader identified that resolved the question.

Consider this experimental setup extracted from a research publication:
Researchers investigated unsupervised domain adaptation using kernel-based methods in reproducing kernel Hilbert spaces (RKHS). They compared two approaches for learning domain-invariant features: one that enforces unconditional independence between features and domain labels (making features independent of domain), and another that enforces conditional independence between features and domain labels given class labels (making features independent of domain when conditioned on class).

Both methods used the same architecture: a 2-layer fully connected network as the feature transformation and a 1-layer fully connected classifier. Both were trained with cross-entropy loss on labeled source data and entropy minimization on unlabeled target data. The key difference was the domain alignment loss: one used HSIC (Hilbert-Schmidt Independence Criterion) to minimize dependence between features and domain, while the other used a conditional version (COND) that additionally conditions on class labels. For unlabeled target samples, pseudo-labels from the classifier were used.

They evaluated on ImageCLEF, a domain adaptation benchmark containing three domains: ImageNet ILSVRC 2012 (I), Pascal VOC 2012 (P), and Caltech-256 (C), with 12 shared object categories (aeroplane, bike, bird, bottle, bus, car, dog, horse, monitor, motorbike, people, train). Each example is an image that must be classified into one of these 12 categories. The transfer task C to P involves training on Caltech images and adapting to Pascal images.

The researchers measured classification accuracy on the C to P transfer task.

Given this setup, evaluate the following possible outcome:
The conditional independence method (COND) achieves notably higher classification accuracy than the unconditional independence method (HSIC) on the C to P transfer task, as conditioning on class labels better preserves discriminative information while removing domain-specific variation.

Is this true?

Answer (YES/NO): NO